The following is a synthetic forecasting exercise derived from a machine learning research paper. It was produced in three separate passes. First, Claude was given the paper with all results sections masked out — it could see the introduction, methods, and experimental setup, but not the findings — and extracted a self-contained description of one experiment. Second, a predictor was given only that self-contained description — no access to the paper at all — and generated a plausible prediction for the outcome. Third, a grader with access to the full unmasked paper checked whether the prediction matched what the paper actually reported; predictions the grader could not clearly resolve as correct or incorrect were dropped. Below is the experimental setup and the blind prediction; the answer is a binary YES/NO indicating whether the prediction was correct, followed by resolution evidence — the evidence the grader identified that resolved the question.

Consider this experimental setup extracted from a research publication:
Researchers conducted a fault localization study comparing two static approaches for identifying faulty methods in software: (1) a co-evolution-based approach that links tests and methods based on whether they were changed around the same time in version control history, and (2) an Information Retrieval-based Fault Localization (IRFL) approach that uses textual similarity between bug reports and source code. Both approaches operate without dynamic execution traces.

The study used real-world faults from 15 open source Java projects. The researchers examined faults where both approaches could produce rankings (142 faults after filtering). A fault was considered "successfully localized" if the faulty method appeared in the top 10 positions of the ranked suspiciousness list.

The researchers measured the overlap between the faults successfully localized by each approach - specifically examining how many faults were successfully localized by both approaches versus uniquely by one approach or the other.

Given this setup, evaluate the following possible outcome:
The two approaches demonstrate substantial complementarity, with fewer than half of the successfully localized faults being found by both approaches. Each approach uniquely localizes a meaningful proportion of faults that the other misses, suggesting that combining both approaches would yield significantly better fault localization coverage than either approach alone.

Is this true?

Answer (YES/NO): YES